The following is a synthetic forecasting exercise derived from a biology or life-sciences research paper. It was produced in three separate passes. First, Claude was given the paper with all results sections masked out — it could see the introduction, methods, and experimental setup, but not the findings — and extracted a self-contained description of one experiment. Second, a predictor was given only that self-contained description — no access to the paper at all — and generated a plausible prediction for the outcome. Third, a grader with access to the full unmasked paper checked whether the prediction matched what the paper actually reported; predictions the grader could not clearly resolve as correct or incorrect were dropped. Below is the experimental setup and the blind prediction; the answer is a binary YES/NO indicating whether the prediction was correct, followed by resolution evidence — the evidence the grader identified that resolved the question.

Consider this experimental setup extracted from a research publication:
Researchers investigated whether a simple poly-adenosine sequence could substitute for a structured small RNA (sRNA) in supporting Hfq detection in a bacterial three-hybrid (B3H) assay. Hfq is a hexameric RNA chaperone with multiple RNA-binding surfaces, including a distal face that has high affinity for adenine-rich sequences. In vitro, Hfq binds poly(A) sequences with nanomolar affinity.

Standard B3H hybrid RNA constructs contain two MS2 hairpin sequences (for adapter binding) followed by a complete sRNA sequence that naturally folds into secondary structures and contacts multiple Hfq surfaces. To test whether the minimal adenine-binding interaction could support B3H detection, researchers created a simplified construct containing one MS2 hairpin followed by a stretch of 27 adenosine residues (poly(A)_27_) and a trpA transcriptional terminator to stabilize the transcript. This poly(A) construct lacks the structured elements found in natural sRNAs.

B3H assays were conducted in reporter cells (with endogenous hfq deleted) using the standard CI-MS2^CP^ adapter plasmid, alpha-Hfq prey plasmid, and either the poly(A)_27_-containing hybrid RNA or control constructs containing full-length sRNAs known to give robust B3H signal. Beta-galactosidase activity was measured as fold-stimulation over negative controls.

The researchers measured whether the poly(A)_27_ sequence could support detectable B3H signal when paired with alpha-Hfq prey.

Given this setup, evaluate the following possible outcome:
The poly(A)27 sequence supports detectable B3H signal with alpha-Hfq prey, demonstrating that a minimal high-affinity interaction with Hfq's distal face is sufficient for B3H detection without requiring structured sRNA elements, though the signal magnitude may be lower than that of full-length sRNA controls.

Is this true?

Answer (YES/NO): YES